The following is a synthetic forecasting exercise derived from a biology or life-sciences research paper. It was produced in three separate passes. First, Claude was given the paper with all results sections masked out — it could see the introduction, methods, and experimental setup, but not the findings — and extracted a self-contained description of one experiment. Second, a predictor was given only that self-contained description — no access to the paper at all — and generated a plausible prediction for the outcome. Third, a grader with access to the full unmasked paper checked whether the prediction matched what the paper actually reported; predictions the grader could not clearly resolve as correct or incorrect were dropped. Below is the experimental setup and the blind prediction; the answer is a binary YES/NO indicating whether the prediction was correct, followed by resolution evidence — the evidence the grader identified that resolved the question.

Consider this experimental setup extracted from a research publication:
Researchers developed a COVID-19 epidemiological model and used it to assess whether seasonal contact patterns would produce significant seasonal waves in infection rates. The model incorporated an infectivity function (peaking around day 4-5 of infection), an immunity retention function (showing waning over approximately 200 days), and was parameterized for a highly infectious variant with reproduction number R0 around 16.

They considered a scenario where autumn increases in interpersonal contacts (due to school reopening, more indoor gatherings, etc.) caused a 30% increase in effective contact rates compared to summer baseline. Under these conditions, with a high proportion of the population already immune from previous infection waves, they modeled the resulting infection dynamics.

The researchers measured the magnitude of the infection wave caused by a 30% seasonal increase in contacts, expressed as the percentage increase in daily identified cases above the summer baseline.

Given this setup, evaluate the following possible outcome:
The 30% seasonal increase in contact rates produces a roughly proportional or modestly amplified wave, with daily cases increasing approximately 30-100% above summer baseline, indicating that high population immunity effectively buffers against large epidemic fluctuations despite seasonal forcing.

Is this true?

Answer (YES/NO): NO